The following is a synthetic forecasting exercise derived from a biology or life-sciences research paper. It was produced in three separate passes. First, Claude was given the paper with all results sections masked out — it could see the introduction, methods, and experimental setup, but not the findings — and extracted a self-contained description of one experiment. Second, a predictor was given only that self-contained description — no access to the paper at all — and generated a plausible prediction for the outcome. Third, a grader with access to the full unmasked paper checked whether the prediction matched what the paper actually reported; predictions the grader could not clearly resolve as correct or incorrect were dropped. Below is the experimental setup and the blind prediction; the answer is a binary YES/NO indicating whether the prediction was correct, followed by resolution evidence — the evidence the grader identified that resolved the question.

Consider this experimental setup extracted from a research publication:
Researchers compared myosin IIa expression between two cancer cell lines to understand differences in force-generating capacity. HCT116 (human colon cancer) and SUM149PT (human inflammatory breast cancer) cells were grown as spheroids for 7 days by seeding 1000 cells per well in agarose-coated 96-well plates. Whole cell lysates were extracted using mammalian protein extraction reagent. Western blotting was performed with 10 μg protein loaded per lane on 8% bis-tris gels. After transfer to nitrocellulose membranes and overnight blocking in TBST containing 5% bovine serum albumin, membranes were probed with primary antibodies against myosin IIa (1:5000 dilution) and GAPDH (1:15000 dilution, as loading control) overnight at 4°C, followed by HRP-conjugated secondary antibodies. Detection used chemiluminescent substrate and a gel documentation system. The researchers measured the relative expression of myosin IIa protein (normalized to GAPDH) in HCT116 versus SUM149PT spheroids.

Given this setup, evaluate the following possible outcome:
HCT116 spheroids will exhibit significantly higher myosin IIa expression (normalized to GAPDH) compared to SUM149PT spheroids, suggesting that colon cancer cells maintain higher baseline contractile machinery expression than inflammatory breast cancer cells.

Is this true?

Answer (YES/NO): NO